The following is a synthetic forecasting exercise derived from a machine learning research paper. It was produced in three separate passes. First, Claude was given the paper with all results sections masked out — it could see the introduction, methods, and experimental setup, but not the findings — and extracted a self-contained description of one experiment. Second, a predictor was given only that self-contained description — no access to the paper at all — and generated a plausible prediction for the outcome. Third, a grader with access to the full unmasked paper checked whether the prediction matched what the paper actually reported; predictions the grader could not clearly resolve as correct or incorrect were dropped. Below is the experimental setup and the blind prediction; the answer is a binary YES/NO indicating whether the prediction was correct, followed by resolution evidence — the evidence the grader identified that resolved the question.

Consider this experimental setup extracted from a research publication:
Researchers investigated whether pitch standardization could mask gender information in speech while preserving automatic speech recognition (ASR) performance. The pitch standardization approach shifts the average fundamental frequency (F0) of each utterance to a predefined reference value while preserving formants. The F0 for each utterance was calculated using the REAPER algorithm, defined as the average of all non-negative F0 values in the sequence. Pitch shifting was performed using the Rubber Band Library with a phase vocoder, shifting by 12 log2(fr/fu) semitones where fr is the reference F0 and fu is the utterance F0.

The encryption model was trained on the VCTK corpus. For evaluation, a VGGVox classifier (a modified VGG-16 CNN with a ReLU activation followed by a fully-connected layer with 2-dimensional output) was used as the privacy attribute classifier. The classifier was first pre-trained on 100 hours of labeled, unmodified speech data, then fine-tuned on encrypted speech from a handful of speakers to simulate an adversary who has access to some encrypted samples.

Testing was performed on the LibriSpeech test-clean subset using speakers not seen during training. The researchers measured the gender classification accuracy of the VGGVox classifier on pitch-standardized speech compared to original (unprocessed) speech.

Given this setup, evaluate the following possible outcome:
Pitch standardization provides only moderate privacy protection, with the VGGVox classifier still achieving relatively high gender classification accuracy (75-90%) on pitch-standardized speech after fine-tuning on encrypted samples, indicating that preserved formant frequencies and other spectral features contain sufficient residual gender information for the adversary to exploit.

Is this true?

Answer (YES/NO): YES